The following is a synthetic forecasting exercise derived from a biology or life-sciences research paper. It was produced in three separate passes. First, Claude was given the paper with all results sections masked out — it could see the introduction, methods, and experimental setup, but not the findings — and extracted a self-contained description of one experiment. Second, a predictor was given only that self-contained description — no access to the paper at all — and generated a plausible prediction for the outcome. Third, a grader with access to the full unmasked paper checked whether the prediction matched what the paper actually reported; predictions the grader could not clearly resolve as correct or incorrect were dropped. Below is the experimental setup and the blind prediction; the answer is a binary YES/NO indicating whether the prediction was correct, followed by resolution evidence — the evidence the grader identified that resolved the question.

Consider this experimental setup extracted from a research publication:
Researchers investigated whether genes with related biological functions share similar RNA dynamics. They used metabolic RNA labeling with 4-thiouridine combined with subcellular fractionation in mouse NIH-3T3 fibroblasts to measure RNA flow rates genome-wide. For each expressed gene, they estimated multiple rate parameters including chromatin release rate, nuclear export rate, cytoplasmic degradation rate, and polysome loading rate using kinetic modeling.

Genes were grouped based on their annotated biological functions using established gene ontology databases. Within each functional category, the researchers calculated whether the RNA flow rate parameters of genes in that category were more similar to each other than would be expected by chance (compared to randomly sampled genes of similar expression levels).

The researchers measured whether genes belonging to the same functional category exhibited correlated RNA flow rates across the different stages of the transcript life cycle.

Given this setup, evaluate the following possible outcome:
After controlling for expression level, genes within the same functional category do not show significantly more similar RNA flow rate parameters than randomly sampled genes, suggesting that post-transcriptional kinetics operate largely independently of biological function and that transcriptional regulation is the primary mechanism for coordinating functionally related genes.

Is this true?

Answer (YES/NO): NO